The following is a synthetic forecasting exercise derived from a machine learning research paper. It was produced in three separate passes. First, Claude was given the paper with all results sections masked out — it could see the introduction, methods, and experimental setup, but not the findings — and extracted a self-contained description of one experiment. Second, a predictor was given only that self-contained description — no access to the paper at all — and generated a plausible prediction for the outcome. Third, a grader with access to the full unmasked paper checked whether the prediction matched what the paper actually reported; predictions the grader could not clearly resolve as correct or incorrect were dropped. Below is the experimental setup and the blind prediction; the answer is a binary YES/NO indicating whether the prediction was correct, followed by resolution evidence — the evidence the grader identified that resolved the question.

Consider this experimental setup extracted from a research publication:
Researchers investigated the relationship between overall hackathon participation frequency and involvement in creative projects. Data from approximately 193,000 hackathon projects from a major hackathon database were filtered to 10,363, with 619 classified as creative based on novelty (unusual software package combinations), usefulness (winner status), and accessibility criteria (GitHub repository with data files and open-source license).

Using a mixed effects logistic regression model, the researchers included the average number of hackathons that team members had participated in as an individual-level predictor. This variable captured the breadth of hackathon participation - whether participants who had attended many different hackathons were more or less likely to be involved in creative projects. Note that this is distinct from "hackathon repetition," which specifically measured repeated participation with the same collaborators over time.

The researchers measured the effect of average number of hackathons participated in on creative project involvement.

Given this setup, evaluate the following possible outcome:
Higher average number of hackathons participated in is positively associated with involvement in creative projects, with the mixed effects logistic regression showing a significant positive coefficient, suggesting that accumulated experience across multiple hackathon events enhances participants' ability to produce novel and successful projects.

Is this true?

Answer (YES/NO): NO